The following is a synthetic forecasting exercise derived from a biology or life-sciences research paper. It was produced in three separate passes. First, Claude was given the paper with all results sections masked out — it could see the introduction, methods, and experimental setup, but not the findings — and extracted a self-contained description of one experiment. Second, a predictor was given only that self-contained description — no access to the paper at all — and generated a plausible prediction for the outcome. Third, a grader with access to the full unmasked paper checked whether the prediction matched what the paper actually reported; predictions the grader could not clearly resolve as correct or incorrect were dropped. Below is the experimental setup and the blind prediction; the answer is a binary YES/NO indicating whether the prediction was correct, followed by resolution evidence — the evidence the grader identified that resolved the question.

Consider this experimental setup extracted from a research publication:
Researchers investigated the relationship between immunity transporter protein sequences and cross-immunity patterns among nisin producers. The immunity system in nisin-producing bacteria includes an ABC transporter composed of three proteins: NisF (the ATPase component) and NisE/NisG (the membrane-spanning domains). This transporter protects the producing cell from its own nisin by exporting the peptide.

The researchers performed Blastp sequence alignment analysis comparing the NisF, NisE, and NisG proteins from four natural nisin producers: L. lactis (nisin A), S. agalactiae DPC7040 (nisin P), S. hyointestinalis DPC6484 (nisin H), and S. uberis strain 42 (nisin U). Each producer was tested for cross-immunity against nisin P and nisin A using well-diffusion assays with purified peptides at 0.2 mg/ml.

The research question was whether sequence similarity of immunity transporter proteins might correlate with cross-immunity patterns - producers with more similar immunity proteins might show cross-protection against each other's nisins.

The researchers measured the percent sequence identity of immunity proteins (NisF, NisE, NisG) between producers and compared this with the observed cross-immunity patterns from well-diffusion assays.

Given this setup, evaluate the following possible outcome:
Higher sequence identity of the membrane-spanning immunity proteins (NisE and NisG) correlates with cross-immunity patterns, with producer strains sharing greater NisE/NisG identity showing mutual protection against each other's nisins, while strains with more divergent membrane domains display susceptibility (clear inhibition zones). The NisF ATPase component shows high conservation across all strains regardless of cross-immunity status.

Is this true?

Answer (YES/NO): NO